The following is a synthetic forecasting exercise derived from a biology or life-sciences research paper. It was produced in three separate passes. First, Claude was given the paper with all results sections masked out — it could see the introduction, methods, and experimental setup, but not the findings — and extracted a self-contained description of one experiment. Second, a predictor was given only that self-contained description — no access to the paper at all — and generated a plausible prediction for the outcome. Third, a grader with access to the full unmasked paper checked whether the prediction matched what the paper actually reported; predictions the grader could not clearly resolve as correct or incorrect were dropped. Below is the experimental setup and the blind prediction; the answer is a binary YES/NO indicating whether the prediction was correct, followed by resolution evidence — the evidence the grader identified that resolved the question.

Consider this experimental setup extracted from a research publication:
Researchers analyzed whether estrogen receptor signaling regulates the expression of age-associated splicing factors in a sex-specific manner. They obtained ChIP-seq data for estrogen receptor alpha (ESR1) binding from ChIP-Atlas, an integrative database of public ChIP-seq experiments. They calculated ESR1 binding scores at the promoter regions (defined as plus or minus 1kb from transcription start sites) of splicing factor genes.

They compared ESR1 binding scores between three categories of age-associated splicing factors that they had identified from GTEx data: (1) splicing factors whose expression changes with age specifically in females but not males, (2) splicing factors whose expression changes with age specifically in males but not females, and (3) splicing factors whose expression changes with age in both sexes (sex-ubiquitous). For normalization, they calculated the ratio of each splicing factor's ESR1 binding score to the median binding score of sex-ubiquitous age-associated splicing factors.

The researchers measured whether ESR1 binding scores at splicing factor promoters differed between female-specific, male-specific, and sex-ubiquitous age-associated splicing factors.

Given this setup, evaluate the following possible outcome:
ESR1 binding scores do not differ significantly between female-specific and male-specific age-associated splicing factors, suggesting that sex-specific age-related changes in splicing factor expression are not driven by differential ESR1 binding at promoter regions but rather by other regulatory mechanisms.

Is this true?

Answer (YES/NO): NO